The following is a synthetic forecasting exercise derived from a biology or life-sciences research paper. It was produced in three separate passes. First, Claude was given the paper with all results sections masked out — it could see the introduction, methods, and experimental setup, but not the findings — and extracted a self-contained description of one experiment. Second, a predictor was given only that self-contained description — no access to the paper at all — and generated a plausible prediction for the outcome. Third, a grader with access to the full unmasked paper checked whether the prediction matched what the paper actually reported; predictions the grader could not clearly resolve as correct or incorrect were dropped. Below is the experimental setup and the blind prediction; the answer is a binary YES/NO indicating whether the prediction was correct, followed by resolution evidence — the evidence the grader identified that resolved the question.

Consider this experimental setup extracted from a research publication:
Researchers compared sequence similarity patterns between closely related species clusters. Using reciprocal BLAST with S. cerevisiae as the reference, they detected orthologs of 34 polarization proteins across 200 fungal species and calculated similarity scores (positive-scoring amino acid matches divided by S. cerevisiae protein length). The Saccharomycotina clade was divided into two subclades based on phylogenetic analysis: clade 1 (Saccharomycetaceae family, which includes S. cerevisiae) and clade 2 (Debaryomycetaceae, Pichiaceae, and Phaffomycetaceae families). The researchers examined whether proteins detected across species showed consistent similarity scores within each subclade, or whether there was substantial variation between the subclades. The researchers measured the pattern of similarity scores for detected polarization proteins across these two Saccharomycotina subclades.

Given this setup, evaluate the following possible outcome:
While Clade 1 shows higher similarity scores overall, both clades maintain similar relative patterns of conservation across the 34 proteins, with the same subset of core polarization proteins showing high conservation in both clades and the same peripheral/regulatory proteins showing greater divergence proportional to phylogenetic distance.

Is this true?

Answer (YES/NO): NO